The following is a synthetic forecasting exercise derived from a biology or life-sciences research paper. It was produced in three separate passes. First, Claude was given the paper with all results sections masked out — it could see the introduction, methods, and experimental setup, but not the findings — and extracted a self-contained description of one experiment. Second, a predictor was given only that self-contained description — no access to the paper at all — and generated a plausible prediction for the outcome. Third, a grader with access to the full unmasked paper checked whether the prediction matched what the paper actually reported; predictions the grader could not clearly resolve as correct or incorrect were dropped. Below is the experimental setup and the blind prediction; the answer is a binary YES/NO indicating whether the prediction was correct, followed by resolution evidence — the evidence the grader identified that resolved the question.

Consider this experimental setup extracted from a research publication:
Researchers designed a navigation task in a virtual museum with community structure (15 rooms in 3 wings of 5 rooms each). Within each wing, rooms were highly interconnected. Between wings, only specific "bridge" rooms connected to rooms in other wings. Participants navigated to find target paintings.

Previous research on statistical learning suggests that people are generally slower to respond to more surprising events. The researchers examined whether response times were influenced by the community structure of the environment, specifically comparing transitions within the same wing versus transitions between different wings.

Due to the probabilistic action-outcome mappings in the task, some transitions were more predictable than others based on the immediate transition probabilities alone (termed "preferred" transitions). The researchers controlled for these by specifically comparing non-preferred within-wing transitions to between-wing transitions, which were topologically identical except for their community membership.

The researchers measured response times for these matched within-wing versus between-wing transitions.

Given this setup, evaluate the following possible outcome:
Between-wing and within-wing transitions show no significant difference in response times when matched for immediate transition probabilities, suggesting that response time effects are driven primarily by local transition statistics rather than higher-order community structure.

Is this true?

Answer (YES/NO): NO